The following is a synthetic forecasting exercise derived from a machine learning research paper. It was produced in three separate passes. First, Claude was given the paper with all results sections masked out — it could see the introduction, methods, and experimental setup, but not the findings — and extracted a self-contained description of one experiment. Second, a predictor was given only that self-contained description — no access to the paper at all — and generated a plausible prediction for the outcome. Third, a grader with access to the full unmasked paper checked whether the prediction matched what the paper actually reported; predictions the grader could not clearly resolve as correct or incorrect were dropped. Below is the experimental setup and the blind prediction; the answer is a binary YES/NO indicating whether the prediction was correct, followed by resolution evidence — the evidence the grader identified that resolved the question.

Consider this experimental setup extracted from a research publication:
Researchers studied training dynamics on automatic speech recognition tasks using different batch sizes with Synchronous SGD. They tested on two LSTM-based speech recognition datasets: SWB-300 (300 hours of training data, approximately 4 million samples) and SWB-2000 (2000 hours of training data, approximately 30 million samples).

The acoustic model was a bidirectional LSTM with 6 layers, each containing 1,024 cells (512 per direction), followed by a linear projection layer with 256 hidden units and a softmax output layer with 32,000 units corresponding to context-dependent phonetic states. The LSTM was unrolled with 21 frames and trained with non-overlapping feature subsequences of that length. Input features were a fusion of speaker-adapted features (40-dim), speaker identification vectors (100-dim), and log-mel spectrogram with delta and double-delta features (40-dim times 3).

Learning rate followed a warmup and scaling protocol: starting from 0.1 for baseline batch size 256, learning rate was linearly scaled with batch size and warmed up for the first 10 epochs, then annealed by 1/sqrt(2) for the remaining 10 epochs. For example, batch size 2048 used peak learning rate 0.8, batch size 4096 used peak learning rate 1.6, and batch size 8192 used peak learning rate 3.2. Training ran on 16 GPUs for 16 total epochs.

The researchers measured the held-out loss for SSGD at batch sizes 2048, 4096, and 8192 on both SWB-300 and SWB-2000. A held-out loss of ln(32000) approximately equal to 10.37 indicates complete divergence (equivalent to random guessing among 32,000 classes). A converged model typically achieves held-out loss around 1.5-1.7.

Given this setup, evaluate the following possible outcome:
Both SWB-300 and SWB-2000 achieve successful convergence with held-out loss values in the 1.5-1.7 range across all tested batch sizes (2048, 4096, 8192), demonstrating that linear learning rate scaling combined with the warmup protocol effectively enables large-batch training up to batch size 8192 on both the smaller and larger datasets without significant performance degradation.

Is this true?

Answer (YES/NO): NO